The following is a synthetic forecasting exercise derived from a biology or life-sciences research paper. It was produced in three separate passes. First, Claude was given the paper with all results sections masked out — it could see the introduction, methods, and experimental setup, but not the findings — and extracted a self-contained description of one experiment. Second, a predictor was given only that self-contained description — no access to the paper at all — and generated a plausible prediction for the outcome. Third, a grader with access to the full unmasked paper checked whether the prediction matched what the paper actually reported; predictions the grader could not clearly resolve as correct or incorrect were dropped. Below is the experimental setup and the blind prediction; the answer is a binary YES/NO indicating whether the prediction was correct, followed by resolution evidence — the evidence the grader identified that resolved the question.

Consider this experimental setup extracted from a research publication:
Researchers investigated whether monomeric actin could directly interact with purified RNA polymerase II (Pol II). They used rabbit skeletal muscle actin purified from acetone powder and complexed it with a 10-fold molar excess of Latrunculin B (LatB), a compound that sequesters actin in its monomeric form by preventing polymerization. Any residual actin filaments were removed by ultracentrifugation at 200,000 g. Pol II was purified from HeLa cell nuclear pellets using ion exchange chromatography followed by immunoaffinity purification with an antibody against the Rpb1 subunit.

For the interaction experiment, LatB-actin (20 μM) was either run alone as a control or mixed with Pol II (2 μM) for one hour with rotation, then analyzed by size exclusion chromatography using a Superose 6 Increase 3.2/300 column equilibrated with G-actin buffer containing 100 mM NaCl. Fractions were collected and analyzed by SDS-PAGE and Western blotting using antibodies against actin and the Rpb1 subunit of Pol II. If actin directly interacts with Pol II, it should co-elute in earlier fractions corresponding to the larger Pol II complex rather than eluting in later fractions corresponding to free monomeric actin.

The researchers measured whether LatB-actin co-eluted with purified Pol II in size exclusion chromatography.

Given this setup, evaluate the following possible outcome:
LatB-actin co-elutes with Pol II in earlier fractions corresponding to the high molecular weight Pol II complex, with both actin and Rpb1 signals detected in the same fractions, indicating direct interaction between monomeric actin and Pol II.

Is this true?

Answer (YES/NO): NO